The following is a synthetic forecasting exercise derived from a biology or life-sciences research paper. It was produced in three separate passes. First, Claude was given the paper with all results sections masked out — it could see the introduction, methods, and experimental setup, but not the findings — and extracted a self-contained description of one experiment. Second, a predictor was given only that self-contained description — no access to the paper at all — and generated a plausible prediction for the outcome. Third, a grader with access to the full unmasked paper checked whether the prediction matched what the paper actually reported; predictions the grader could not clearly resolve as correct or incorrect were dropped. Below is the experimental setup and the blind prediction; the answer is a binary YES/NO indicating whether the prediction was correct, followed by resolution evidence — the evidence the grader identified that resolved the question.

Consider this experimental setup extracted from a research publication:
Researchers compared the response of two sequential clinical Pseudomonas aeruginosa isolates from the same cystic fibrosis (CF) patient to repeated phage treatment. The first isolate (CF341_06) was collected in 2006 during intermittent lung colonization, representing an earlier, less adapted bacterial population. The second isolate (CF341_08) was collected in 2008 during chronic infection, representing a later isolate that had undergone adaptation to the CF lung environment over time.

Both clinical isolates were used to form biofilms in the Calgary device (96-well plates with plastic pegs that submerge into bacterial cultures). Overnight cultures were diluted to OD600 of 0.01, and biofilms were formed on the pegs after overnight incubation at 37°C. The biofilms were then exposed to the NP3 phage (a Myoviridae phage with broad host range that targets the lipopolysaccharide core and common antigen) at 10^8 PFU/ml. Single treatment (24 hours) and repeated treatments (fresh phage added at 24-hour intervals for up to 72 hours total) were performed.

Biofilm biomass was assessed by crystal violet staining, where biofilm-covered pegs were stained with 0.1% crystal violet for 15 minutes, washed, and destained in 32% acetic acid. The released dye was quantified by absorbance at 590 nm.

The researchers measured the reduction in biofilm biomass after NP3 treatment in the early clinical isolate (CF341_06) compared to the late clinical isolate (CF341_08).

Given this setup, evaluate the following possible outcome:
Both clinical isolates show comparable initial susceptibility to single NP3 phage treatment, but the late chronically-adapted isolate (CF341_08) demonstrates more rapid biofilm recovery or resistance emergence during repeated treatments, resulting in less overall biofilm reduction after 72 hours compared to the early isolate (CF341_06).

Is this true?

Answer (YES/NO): NO